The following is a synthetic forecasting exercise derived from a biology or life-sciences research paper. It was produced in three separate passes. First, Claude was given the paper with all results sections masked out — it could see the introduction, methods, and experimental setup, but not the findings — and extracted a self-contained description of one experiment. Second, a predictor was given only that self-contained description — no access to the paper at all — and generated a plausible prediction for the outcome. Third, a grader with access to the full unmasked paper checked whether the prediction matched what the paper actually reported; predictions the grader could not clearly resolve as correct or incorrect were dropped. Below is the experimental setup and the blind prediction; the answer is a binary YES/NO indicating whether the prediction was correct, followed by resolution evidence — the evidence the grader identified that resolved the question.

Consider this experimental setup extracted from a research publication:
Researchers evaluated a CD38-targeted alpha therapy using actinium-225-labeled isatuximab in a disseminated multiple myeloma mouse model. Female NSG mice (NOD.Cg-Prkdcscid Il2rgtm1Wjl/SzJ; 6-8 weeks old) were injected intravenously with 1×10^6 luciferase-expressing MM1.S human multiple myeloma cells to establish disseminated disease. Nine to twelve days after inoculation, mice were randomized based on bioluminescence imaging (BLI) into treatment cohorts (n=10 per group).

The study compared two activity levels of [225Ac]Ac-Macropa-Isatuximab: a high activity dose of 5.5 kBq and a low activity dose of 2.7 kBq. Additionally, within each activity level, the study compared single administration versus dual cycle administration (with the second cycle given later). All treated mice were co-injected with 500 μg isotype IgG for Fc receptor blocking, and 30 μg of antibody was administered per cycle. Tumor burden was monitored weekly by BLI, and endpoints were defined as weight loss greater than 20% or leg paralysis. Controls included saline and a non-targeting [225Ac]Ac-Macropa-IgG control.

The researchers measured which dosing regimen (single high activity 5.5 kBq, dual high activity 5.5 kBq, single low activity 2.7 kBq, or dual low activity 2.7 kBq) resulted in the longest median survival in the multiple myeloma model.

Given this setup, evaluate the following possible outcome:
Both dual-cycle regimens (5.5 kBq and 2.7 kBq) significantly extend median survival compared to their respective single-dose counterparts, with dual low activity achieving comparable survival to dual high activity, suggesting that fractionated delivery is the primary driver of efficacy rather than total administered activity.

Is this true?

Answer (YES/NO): NO